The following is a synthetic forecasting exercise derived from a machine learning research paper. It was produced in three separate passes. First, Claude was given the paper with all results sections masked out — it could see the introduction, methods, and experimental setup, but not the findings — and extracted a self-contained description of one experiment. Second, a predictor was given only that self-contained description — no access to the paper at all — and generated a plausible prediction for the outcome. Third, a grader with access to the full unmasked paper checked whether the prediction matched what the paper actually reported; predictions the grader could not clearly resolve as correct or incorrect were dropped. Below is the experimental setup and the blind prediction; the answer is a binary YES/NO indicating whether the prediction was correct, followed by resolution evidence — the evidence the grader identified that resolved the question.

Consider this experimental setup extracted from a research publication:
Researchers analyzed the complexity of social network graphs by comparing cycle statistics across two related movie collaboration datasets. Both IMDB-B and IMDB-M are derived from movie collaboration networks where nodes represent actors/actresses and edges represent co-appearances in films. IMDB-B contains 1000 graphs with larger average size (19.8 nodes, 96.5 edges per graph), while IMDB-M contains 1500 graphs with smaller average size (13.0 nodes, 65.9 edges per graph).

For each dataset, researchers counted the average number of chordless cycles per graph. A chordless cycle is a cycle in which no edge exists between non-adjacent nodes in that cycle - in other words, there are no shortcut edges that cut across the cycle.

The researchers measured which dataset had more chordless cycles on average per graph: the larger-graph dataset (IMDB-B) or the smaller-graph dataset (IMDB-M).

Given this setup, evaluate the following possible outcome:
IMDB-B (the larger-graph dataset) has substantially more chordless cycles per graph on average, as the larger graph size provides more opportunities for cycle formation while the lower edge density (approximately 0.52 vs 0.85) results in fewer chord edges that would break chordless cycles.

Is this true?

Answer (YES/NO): YES